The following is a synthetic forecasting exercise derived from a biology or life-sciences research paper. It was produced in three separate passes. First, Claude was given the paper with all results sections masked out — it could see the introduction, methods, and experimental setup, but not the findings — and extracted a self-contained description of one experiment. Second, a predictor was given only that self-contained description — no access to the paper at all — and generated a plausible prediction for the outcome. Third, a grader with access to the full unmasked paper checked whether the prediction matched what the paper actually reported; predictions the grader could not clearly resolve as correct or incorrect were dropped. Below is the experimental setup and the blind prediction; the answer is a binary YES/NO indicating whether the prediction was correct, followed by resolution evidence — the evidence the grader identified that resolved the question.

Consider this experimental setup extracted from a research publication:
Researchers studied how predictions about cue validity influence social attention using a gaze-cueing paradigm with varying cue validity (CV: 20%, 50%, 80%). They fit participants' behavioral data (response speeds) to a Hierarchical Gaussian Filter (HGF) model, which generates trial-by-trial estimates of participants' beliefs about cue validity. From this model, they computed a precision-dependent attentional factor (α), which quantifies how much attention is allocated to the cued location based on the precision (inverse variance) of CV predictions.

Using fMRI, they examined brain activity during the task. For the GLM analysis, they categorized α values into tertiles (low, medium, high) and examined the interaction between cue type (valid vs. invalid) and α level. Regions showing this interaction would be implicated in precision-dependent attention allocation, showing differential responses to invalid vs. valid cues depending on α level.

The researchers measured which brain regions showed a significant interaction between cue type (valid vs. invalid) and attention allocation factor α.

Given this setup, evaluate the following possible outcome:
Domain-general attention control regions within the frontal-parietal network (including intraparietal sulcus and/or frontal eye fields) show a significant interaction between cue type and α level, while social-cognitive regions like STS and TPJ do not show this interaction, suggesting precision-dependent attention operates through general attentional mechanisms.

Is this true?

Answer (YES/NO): NO